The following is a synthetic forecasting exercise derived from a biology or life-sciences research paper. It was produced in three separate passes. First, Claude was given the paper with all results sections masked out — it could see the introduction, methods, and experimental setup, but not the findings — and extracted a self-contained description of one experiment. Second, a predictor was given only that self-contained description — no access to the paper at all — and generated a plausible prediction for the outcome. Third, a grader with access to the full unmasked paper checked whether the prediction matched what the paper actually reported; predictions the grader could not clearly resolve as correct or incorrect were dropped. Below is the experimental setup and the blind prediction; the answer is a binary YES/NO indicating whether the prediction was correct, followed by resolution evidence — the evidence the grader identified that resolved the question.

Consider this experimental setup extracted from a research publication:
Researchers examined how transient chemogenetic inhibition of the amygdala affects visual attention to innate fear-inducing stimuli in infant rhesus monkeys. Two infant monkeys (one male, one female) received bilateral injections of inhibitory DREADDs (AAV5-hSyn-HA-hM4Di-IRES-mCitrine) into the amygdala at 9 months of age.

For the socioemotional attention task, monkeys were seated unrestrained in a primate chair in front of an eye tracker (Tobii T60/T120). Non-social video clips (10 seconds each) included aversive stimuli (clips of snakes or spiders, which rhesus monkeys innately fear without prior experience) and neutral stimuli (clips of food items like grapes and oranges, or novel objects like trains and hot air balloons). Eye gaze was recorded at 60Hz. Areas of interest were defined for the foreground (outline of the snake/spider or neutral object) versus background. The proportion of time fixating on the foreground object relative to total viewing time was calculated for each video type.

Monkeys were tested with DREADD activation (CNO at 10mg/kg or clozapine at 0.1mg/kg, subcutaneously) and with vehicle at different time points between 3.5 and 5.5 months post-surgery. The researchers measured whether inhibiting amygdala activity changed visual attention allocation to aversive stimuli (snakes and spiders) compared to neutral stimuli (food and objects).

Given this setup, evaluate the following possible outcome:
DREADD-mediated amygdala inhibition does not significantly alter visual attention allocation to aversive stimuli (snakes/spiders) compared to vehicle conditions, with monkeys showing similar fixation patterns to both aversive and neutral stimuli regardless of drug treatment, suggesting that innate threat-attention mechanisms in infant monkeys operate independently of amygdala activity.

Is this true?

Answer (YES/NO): NO